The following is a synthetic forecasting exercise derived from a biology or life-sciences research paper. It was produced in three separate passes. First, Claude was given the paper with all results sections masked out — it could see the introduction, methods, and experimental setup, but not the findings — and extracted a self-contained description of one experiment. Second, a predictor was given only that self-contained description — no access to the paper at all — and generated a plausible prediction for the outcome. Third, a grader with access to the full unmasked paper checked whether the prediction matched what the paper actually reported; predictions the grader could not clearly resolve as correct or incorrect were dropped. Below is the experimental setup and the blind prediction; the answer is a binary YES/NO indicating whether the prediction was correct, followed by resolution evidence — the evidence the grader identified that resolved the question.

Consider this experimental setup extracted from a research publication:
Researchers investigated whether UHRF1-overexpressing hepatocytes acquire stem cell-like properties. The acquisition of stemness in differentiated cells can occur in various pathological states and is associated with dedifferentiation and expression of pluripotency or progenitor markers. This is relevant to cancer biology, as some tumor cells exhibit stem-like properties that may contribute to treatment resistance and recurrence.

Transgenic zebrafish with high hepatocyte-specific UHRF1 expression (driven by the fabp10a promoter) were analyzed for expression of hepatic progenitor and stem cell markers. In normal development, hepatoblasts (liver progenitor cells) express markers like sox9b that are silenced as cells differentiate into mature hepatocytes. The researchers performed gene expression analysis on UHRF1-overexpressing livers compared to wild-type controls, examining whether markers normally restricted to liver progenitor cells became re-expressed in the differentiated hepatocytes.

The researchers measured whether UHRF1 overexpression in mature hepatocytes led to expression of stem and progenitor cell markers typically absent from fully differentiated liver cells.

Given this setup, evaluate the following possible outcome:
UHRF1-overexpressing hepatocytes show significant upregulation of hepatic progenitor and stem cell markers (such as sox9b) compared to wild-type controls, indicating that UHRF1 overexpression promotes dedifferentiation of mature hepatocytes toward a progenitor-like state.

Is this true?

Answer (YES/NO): YES